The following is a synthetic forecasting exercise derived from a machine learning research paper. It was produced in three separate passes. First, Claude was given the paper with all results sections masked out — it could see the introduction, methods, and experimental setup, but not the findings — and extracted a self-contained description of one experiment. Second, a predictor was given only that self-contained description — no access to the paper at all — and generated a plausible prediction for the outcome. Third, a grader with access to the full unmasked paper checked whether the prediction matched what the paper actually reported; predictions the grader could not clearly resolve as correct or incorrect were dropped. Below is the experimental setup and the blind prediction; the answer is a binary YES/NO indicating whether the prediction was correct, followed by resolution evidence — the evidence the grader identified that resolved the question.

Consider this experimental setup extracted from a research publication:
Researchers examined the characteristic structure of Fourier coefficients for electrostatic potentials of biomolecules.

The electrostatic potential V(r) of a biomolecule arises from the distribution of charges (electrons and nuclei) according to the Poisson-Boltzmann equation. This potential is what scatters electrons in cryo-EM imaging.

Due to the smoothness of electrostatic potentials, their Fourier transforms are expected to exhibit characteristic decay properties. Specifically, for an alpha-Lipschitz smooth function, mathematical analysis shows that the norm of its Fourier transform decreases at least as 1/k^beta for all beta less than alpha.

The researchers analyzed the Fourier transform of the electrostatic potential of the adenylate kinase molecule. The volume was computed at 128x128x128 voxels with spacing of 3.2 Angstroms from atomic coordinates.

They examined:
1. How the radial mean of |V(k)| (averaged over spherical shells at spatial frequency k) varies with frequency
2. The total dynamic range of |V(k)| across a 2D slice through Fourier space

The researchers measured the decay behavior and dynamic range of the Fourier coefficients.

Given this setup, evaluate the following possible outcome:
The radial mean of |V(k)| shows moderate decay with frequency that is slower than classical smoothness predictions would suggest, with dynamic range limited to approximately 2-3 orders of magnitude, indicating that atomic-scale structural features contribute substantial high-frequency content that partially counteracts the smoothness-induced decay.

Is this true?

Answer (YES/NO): NO